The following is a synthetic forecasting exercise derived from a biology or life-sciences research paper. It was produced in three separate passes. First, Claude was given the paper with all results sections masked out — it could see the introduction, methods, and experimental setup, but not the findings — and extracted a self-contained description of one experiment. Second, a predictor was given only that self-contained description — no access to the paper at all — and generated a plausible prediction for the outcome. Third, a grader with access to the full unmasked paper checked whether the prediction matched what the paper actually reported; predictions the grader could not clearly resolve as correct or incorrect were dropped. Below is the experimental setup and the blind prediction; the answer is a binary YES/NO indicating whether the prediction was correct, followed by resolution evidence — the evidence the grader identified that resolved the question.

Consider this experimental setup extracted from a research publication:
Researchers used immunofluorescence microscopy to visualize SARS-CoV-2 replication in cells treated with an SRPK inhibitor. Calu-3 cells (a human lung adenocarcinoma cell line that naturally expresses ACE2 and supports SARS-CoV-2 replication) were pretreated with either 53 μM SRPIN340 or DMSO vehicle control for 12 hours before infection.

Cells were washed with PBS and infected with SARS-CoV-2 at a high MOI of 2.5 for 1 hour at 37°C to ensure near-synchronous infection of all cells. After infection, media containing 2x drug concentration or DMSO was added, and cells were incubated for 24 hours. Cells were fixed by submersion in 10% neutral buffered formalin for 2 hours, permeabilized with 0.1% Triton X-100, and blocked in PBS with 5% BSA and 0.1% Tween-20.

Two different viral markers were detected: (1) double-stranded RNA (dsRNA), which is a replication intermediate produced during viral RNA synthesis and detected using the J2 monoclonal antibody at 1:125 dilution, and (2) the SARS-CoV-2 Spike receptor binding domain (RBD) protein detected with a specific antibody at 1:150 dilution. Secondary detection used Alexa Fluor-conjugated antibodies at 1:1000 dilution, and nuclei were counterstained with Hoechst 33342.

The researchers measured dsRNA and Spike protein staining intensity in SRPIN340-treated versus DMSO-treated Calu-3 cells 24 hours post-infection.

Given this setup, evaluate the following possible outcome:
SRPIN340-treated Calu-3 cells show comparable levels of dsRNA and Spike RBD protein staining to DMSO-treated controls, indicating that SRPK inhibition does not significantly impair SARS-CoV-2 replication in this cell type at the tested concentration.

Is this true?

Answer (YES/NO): NO